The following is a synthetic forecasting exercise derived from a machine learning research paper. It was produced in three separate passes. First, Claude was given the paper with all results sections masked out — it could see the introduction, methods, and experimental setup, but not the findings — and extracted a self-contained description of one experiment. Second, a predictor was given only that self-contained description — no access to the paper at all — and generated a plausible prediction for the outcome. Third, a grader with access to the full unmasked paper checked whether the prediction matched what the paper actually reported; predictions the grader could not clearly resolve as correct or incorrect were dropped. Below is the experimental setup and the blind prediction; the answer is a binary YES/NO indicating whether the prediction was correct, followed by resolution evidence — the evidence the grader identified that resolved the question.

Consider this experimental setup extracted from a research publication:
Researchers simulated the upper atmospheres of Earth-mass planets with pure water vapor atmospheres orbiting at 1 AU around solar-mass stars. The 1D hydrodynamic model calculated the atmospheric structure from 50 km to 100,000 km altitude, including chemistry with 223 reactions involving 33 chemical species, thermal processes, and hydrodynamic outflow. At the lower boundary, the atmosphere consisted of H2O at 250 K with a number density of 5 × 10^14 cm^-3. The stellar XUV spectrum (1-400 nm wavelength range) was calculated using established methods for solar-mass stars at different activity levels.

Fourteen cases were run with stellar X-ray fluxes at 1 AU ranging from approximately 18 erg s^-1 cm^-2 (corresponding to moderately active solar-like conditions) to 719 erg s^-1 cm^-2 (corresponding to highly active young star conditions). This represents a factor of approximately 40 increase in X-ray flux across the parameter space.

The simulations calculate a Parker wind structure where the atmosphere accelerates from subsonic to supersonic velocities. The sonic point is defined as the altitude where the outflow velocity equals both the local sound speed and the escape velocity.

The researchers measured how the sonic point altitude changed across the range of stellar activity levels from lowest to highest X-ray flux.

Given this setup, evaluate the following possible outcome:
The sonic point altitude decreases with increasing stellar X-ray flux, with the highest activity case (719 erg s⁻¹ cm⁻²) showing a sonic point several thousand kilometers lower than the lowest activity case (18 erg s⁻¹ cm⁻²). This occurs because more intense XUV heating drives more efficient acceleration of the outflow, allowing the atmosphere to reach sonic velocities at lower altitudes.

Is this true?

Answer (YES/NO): YES